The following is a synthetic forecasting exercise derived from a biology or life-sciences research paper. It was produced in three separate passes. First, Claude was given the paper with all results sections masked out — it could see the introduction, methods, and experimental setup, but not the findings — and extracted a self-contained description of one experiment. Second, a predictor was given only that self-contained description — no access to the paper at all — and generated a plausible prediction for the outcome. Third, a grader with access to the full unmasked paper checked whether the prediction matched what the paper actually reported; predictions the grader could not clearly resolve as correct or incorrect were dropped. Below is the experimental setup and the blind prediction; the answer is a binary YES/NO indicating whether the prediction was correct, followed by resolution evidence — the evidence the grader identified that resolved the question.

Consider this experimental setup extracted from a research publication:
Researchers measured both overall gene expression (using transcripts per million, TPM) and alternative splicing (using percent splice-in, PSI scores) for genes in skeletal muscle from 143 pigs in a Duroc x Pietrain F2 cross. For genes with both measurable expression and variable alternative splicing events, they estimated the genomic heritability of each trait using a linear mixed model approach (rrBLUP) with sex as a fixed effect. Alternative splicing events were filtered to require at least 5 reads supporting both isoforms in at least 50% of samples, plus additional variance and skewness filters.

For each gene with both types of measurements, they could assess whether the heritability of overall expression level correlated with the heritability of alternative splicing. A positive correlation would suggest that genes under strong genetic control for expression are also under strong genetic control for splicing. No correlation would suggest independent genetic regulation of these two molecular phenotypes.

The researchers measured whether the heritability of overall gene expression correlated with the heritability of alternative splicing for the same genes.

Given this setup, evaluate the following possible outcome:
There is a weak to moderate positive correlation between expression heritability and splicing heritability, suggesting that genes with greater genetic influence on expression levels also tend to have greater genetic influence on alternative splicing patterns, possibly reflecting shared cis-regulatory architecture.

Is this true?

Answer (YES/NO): NO